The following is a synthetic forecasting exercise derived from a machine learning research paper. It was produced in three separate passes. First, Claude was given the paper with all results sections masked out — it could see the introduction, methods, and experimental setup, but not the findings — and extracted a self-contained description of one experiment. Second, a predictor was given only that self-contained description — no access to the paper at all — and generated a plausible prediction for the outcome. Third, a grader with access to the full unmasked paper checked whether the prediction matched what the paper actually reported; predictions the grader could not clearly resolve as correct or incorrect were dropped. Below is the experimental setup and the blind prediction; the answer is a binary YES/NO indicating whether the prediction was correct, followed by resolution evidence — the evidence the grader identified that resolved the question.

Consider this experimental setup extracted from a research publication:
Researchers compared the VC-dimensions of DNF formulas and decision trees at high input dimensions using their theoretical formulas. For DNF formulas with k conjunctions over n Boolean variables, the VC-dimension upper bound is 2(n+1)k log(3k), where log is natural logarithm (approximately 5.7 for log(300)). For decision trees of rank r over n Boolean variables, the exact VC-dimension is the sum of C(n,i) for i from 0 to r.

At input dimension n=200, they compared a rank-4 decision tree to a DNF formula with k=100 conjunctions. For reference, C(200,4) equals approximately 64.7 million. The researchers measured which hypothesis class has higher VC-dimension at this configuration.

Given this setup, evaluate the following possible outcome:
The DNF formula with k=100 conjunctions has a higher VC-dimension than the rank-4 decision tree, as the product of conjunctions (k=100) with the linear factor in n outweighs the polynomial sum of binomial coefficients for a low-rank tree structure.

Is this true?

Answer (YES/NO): NO